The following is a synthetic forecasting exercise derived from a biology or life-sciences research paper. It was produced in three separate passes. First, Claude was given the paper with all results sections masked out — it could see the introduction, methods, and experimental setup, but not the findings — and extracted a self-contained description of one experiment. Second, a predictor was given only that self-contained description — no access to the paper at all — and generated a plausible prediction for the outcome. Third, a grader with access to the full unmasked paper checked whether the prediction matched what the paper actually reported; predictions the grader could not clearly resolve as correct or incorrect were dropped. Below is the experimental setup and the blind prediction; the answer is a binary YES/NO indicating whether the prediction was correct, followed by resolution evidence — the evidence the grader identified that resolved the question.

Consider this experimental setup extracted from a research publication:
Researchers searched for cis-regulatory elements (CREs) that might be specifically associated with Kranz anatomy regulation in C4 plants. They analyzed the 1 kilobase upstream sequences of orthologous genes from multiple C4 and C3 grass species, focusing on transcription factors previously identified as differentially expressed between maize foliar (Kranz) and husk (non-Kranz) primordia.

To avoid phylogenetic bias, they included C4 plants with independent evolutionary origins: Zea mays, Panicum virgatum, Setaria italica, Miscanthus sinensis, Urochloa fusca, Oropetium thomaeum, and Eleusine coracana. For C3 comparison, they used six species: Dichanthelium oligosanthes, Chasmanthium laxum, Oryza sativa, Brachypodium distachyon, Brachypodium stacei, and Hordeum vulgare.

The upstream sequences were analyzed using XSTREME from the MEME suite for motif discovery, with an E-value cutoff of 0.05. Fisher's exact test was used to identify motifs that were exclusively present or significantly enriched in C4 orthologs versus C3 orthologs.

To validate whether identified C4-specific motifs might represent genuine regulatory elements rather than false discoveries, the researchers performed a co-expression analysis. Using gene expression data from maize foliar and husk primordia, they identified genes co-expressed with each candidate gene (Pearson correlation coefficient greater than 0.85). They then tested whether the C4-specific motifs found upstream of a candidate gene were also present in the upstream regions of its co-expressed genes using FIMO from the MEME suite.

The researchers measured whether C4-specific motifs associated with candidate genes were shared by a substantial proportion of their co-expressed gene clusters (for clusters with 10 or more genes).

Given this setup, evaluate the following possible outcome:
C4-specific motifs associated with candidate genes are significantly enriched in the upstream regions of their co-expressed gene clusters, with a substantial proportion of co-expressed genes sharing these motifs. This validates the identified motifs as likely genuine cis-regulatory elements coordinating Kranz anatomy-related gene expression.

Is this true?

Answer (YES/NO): NO